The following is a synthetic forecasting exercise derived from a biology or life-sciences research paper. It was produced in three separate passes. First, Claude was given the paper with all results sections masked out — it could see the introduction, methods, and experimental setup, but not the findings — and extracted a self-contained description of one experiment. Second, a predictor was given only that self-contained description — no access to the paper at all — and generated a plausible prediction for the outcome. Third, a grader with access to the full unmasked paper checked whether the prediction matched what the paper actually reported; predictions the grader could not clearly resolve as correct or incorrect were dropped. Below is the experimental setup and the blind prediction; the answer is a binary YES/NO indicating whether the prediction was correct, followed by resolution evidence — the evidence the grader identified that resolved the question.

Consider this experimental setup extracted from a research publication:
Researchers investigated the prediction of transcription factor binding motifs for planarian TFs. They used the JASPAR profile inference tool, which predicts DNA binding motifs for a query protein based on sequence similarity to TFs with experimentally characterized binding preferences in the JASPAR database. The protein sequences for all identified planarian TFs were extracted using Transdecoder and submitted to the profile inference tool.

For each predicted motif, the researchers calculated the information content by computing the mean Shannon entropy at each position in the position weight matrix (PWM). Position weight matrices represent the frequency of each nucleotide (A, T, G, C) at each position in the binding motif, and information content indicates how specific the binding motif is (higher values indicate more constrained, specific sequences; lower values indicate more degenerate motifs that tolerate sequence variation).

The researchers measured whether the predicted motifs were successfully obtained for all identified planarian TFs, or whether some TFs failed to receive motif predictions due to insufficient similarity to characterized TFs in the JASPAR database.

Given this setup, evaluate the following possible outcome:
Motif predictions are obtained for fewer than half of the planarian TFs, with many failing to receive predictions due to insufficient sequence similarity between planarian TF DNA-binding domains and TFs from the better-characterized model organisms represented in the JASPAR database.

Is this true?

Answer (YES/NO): YES